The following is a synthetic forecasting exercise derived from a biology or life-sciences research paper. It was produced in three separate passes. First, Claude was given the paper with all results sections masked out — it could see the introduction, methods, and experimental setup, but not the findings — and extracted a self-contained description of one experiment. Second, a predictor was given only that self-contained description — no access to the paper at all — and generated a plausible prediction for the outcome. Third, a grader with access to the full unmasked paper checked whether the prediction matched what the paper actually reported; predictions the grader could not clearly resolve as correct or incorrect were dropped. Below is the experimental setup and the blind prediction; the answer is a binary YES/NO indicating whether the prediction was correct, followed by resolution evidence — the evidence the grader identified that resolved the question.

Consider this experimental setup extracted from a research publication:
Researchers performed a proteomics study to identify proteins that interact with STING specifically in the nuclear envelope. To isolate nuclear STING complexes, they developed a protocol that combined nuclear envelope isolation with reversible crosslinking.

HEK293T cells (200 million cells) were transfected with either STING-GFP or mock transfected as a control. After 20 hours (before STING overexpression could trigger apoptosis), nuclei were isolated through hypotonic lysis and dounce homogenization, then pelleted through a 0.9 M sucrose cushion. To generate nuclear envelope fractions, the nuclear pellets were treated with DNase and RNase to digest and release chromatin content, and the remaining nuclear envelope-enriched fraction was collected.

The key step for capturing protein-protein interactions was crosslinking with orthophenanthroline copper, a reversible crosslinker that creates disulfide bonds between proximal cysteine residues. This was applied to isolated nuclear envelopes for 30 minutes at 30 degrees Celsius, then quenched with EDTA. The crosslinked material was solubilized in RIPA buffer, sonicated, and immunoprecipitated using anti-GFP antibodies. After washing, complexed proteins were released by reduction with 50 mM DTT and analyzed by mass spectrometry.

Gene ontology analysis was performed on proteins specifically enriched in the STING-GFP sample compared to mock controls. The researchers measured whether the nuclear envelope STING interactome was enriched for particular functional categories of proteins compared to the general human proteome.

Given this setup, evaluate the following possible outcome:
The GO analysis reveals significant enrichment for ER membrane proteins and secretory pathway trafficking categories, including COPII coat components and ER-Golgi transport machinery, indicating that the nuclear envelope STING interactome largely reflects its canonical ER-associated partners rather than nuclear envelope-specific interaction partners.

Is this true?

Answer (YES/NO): NO